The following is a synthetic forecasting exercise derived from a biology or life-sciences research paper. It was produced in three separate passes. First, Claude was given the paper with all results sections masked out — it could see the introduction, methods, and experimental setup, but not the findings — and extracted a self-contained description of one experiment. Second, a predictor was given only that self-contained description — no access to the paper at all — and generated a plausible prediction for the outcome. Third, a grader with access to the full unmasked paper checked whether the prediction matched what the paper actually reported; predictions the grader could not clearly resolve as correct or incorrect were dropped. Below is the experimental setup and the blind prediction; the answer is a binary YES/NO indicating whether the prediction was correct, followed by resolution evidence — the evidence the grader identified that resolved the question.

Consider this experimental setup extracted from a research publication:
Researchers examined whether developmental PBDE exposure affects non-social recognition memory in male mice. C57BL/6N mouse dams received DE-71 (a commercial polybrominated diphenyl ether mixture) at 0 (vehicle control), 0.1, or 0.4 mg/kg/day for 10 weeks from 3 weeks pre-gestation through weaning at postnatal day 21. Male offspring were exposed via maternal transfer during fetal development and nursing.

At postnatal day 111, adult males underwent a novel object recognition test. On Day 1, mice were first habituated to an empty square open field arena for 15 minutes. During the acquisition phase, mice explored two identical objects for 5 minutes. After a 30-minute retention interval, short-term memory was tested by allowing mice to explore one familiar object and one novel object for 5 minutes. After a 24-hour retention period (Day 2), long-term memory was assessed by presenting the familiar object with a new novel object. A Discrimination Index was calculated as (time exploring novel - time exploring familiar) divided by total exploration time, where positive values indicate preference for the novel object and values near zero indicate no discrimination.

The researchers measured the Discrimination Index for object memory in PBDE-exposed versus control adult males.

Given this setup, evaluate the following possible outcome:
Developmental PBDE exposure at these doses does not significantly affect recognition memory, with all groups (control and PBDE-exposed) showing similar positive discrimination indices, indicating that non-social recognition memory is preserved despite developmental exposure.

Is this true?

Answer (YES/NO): NO